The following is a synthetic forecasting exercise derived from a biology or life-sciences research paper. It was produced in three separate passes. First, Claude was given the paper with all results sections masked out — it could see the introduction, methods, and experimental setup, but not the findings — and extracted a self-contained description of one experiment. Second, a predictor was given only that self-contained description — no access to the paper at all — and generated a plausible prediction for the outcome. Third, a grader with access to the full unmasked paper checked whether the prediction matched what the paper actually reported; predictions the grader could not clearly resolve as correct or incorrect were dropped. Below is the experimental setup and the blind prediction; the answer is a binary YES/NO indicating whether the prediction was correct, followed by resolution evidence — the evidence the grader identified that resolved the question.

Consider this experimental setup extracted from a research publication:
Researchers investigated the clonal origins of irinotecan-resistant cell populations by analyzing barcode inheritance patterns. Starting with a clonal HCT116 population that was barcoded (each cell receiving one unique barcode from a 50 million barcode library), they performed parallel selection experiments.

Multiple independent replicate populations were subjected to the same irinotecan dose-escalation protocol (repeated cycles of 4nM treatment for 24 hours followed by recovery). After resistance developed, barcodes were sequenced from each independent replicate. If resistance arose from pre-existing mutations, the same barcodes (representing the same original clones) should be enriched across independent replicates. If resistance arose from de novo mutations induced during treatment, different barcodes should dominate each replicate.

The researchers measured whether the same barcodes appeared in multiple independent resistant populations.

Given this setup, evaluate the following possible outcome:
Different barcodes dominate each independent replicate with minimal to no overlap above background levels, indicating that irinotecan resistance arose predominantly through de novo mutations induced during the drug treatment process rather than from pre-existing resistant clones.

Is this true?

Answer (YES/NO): YES